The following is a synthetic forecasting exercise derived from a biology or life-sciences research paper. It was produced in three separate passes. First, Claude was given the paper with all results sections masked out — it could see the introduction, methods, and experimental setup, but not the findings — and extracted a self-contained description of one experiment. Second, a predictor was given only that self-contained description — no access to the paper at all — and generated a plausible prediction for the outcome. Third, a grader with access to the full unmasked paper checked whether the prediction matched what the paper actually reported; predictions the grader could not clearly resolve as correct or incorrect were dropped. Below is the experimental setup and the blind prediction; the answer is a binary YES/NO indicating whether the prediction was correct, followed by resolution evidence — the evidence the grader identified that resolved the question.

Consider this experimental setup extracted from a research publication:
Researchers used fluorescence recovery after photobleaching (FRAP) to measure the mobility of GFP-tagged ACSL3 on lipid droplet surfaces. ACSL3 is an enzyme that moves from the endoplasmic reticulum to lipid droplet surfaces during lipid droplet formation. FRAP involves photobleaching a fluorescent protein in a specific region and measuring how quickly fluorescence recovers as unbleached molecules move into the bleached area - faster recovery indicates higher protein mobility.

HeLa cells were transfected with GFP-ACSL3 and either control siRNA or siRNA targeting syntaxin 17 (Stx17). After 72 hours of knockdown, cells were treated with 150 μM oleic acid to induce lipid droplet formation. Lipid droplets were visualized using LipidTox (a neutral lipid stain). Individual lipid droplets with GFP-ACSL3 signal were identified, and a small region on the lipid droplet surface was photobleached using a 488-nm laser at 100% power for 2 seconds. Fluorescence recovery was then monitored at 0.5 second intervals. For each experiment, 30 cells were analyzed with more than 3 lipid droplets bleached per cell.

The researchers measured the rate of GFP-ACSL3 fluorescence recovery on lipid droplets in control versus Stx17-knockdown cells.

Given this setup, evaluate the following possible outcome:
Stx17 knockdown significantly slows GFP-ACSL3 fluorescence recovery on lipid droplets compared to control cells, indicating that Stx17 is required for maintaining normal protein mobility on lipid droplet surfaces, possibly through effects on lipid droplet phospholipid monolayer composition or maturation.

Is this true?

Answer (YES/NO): NO